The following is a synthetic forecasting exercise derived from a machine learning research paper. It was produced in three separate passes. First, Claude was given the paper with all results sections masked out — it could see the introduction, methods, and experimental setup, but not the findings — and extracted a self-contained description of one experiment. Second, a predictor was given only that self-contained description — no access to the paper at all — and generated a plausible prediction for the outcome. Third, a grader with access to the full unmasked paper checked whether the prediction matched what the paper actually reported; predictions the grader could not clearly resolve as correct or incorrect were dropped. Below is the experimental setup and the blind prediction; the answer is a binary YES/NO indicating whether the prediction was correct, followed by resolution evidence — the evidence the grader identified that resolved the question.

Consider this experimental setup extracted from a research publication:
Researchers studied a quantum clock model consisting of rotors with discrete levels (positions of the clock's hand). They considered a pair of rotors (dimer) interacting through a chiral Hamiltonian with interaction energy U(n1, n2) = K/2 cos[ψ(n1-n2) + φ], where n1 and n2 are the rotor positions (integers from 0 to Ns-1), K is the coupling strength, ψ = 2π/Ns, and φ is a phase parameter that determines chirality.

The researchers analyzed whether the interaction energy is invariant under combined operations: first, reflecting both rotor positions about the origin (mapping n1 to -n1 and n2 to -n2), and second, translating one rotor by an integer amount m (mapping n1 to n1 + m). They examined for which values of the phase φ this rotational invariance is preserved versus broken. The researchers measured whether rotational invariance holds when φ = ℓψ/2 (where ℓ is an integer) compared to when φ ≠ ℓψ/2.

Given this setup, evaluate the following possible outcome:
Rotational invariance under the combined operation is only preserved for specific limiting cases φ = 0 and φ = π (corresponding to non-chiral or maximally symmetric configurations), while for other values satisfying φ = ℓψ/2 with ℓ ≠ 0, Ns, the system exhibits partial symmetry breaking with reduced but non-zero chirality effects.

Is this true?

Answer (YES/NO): NO